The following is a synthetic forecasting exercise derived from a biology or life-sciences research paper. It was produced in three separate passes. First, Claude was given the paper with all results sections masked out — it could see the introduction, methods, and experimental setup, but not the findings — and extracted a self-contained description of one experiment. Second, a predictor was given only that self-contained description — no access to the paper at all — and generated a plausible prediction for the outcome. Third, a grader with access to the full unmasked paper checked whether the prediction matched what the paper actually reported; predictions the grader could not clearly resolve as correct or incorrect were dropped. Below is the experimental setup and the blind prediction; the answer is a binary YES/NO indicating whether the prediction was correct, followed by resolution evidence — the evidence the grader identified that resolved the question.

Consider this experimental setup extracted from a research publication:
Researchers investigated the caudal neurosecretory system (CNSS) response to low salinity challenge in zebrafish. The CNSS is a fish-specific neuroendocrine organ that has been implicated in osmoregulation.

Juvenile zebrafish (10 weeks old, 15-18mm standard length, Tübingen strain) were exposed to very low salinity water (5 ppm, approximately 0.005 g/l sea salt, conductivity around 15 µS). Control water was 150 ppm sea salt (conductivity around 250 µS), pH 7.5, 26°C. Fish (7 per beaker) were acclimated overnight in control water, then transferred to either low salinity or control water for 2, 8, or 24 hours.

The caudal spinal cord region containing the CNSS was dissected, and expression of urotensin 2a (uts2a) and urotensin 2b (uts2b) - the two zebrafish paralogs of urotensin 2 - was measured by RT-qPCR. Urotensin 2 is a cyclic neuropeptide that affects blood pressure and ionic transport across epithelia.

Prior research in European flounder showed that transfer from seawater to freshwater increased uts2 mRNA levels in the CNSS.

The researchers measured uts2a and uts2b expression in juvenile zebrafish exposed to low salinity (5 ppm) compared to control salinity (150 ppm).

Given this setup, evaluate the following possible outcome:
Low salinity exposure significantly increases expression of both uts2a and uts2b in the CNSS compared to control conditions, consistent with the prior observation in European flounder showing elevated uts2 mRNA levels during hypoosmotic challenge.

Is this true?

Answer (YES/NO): NO